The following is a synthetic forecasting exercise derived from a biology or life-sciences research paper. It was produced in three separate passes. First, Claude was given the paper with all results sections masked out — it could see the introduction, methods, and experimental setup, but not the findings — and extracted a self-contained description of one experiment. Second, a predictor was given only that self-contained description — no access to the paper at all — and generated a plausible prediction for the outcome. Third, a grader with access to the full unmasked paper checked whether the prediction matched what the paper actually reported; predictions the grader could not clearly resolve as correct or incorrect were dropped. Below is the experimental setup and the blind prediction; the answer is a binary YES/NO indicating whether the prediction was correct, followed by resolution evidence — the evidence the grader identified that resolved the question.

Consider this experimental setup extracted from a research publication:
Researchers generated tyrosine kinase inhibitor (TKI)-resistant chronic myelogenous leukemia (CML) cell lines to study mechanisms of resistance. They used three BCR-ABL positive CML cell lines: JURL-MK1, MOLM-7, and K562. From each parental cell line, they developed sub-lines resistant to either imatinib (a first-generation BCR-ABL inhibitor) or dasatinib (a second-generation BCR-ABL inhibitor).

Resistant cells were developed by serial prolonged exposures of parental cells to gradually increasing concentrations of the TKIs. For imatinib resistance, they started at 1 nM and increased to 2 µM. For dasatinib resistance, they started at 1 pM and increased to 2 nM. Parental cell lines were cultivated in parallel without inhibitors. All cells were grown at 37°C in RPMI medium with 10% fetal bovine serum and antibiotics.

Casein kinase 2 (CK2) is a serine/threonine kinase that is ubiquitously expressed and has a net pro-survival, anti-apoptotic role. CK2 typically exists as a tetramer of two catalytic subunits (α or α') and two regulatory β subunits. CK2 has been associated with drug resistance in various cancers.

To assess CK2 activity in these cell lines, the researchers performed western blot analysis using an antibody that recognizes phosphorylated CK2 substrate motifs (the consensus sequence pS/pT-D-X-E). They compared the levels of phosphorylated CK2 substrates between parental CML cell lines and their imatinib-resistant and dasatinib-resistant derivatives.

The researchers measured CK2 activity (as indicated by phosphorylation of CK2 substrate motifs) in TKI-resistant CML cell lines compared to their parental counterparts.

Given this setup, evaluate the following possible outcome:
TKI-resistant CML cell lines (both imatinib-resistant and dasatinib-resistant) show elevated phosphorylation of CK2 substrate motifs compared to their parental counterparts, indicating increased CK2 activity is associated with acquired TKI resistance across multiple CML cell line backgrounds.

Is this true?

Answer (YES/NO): NO